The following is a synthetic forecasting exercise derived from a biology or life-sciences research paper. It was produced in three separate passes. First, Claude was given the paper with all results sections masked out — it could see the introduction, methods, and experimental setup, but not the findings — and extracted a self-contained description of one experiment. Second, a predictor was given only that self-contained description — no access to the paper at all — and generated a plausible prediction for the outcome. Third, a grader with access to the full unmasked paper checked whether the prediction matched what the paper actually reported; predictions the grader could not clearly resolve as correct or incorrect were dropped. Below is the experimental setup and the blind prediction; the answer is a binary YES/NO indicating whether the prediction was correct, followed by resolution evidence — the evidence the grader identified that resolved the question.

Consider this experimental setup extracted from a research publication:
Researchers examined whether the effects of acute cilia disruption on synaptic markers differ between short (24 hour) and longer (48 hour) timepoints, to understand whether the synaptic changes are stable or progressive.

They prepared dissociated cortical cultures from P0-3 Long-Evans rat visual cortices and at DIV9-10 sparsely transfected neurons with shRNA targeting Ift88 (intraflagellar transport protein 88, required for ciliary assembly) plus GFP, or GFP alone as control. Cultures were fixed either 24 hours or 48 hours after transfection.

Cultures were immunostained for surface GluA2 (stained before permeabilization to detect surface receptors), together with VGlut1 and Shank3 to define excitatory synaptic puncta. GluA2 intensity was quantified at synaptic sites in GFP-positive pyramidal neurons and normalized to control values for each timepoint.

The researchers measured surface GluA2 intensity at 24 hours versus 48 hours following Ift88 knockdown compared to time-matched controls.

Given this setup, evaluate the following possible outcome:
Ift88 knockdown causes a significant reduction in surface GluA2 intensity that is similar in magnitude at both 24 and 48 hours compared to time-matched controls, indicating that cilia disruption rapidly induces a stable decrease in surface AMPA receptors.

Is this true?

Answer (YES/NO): NO